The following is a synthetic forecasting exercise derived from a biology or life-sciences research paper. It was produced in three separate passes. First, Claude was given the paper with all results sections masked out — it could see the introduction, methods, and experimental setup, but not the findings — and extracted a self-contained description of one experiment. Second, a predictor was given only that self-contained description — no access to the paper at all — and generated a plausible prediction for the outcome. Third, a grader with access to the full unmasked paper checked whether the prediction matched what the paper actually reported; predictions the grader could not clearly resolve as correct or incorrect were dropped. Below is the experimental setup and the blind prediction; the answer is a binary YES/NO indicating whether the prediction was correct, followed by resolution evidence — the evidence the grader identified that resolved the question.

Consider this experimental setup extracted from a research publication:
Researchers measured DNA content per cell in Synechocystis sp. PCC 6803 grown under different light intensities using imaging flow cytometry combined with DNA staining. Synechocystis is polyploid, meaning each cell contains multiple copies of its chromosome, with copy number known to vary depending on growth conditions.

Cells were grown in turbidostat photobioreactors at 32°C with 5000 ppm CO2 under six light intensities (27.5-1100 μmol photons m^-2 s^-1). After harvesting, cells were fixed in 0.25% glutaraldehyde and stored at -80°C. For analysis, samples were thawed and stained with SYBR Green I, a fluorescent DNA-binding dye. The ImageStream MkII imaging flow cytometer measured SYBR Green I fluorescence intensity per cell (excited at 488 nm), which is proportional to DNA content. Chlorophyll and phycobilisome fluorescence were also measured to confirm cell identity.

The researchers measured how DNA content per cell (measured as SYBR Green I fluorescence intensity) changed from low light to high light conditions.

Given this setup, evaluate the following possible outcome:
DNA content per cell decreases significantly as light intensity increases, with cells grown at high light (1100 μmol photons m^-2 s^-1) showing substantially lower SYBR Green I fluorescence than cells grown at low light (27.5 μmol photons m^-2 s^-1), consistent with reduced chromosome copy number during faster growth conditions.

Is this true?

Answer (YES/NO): NO